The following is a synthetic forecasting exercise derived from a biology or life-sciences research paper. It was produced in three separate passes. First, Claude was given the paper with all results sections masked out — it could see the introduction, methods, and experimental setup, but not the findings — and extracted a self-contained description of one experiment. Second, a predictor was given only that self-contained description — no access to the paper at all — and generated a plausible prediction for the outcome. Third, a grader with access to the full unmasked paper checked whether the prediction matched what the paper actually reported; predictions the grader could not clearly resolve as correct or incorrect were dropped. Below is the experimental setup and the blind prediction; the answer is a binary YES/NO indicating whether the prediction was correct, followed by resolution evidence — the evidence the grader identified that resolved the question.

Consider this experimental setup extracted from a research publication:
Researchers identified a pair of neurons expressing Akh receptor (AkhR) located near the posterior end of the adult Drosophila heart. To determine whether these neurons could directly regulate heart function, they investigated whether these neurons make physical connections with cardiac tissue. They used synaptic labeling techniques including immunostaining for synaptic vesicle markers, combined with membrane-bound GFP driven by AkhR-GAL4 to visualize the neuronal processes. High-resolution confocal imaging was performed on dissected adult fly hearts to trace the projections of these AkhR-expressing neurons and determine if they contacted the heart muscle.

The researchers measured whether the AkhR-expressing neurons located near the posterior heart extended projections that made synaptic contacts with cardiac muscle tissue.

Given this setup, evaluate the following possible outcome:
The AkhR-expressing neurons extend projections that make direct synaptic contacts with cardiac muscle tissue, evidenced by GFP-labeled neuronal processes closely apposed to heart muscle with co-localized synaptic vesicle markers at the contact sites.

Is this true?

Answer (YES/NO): YES